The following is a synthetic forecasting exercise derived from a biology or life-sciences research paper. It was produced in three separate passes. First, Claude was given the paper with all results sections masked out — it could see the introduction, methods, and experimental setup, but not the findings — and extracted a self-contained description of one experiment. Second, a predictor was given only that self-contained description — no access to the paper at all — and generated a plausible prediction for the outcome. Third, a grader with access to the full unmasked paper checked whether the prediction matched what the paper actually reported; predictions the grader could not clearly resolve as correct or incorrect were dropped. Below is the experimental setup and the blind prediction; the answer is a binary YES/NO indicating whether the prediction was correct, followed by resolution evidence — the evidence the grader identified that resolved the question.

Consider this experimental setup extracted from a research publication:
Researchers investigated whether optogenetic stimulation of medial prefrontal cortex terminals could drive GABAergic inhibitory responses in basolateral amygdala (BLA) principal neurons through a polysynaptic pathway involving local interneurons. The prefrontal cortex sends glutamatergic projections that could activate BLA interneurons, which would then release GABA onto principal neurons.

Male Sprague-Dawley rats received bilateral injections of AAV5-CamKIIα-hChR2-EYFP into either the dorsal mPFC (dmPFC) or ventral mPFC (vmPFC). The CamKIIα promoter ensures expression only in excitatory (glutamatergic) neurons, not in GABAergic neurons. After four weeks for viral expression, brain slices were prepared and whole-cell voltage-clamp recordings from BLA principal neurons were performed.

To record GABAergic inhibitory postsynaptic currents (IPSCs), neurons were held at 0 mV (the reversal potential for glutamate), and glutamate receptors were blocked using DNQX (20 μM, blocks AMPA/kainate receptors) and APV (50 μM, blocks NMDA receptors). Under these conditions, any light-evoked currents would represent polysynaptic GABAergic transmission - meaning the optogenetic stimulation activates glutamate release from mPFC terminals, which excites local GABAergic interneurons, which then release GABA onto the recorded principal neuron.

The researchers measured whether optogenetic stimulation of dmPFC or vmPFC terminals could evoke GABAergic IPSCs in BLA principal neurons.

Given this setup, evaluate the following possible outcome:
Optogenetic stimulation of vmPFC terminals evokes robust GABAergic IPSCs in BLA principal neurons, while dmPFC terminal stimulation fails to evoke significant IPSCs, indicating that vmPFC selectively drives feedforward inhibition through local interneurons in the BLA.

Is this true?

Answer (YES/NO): NO